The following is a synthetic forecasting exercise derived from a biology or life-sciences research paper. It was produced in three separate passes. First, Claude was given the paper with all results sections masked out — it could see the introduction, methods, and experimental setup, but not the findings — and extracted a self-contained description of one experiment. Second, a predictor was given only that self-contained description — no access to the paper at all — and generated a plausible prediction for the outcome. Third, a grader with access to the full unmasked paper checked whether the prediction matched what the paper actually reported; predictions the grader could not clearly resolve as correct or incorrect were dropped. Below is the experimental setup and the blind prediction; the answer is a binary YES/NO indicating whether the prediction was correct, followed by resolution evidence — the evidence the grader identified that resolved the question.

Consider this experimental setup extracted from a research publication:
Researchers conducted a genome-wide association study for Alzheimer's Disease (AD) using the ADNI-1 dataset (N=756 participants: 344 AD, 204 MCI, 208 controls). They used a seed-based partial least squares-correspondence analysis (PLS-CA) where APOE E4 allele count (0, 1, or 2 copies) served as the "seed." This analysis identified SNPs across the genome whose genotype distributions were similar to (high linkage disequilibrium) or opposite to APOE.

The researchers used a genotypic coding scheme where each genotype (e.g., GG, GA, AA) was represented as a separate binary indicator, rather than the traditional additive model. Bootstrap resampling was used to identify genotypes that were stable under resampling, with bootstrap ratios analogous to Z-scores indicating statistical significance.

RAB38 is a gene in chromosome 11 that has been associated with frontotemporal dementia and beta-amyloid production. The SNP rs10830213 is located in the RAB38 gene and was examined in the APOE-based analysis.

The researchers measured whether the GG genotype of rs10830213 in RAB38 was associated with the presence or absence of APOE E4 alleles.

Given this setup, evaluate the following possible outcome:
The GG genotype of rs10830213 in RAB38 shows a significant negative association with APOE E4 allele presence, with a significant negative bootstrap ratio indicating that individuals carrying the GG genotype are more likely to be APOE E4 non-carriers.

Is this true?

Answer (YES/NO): YES